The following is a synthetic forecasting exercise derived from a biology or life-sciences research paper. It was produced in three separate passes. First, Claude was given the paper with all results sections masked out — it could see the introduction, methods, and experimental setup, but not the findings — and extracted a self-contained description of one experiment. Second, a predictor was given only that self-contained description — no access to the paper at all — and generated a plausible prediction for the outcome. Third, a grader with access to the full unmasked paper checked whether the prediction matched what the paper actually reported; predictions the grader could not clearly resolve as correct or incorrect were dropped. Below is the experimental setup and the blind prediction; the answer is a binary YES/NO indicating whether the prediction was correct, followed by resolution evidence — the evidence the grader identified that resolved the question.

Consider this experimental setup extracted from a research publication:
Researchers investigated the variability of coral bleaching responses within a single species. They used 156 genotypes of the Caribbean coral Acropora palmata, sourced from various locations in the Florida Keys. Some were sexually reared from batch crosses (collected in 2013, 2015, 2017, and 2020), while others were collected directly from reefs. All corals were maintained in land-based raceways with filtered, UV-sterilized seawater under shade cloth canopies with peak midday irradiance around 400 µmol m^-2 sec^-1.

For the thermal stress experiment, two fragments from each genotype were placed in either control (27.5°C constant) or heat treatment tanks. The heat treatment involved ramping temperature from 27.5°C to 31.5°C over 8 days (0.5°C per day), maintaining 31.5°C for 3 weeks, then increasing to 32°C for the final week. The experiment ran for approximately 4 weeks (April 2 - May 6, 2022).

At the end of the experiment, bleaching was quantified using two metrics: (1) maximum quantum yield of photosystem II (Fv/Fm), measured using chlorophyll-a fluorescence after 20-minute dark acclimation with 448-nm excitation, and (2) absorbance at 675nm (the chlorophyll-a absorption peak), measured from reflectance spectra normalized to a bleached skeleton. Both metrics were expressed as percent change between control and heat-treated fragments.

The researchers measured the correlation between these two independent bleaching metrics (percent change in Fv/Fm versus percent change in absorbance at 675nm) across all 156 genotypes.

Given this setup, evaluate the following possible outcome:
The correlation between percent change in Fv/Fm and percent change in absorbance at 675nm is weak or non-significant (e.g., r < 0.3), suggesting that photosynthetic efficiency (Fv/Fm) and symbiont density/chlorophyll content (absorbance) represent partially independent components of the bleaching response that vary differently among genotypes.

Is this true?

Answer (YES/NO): YES